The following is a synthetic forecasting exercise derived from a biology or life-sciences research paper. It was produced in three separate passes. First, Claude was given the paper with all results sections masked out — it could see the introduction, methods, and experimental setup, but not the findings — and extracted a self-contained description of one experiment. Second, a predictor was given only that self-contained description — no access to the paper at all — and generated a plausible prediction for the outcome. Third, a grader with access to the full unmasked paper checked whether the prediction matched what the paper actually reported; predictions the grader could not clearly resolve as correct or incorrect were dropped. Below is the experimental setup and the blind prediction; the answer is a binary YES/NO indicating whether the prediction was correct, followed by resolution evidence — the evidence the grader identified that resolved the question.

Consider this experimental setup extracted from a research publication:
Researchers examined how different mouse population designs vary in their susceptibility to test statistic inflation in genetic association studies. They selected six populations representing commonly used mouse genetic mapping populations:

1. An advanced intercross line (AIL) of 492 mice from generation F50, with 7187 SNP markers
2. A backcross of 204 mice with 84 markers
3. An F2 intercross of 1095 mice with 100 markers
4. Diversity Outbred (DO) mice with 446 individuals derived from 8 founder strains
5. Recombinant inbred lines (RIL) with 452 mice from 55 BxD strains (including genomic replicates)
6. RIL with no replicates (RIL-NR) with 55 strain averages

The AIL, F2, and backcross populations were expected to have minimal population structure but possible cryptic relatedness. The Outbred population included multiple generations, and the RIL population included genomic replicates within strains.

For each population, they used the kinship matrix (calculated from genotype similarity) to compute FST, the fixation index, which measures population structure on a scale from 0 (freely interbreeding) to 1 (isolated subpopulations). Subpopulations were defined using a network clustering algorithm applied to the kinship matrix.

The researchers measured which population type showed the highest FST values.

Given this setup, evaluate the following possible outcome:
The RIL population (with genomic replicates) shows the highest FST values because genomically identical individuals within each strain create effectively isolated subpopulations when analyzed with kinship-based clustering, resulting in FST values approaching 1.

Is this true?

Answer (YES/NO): NO